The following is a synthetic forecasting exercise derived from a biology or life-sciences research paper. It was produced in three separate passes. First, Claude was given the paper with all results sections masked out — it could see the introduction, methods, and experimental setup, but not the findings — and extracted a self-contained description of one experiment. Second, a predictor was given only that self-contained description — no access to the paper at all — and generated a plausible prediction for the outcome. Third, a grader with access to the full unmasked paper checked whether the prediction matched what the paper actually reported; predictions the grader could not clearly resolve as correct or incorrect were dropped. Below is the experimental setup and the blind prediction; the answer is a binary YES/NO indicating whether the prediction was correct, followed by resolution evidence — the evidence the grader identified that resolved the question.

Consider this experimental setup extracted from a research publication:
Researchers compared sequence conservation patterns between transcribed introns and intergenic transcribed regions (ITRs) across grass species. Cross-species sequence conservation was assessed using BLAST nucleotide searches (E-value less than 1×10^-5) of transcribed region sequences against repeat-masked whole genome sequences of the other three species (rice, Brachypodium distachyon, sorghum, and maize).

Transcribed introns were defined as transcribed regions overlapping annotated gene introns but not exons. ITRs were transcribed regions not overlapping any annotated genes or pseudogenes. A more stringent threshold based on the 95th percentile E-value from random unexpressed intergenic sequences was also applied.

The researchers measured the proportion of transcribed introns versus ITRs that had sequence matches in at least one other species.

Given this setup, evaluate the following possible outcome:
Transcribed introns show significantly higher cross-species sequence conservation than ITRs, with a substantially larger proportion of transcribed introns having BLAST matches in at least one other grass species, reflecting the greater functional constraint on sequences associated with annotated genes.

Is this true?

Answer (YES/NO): YES